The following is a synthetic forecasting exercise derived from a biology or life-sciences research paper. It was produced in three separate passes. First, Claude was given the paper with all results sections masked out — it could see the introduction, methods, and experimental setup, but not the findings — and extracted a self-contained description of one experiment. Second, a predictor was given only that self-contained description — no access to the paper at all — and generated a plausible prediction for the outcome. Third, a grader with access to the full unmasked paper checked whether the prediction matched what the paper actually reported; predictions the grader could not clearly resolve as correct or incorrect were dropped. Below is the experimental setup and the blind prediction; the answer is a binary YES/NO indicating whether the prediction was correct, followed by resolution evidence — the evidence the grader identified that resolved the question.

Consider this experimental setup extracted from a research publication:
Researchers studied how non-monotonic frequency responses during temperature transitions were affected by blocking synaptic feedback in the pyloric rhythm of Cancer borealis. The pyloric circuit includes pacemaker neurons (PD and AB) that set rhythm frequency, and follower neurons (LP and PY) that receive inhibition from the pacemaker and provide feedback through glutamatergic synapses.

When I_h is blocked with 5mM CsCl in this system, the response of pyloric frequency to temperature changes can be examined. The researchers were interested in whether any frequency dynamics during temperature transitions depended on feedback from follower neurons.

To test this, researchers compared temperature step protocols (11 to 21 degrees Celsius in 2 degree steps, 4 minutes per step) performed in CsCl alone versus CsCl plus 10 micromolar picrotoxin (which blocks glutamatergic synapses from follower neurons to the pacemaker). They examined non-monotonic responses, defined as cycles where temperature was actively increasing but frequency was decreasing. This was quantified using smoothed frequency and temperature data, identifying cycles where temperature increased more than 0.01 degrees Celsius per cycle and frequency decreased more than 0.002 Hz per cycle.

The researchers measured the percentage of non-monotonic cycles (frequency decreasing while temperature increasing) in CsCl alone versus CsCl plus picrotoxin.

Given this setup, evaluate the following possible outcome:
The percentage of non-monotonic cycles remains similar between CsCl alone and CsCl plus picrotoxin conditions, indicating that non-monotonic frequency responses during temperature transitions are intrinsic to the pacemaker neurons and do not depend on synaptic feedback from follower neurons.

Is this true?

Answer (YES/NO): YES